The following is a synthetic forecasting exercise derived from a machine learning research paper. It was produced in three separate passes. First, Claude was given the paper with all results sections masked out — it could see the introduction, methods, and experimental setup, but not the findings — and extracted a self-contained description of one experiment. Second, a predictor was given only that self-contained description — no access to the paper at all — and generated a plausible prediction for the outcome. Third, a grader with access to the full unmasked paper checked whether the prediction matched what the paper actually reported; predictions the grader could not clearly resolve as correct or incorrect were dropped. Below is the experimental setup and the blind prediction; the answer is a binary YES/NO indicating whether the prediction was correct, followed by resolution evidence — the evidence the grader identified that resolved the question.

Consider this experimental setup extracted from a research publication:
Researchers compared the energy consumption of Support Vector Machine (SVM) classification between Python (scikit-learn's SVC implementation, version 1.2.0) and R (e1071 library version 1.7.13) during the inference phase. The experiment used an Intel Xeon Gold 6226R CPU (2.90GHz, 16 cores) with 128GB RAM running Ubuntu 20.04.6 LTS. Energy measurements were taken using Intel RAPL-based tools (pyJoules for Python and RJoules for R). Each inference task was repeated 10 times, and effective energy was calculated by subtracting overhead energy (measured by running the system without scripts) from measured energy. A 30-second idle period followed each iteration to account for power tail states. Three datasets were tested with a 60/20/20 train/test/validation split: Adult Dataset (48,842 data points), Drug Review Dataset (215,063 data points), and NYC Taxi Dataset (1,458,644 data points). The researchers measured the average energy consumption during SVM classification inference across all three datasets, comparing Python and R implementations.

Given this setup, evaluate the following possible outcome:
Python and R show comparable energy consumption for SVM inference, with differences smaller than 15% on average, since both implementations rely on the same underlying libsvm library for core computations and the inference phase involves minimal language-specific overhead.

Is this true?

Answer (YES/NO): NO